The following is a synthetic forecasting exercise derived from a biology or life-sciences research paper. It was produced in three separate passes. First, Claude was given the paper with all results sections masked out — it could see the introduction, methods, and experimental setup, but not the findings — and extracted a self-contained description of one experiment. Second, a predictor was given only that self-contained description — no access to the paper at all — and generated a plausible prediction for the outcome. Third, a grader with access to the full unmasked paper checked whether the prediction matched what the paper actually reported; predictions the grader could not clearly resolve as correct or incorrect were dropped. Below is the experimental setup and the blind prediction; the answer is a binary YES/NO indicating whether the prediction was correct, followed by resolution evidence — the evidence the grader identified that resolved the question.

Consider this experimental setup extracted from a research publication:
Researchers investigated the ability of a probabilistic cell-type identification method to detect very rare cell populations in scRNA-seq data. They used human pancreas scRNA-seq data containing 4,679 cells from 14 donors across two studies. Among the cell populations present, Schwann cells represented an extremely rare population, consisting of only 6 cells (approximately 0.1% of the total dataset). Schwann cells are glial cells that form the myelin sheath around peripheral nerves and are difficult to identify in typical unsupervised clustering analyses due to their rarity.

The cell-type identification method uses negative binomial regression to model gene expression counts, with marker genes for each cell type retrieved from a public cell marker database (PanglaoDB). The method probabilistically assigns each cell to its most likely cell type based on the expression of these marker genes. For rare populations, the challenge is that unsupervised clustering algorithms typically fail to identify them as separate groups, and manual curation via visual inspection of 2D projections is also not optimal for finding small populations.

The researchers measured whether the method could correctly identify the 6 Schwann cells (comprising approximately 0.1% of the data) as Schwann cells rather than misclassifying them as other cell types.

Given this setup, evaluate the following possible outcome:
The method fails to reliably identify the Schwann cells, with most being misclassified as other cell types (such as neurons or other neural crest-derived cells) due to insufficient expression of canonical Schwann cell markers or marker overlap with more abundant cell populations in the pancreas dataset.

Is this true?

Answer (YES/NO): NO